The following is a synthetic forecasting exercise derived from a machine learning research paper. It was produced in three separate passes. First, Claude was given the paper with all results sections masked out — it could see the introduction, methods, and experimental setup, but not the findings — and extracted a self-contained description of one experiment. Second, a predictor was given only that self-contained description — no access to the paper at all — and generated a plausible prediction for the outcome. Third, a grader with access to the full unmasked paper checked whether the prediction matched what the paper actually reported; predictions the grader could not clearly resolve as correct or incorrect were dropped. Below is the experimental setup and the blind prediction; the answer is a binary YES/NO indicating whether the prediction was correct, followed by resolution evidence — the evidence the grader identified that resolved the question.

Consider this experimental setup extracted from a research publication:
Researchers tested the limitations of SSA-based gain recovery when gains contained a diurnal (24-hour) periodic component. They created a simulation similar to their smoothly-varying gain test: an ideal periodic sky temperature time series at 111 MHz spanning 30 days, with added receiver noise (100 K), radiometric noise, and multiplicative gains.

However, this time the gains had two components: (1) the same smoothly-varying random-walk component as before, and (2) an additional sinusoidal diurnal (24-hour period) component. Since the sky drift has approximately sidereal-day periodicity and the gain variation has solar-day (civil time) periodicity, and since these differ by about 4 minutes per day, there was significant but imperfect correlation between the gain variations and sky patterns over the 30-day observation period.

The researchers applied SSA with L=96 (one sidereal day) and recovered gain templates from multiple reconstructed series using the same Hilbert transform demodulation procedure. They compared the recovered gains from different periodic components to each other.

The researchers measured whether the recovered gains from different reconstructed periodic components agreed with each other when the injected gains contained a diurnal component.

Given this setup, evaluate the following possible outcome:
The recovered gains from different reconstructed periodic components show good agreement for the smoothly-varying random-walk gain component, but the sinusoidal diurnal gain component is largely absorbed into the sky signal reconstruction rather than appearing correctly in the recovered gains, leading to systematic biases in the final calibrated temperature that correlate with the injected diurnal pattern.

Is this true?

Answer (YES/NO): NO